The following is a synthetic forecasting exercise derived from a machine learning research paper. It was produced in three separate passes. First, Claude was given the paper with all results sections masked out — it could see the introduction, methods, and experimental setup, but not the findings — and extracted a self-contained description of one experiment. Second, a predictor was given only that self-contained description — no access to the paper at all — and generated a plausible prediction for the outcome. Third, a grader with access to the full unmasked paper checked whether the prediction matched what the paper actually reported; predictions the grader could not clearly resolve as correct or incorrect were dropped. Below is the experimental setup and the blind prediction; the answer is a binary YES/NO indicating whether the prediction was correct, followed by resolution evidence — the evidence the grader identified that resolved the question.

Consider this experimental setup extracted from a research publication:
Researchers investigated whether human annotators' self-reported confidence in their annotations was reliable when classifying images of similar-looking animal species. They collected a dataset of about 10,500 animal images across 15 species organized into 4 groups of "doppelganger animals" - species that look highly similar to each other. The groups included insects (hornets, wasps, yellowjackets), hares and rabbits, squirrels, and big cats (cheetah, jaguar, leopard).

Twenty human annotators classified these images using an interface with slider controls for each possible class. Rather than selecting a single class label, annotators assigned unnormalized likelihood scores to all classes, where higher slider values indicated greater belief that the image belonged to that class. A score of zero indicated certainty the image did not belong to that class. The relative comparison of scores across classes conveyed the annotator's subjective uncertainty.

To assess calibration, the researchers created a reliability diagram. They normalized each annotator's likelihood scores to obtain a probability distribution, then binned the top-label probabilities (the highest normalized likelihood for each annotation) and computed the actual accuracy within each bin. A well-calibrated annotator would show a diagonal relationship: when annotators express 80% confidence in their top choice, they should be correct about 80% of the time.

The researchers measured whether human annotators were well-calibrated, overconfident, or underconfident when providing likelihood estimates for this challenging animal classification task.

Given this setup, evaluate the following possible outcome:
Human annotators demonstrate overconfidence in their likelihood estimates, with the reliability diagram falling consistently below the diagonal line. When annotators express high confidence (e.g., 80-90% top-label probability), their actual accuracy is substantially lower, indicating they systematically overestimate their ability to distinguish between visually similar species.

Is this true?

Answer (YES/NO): NO